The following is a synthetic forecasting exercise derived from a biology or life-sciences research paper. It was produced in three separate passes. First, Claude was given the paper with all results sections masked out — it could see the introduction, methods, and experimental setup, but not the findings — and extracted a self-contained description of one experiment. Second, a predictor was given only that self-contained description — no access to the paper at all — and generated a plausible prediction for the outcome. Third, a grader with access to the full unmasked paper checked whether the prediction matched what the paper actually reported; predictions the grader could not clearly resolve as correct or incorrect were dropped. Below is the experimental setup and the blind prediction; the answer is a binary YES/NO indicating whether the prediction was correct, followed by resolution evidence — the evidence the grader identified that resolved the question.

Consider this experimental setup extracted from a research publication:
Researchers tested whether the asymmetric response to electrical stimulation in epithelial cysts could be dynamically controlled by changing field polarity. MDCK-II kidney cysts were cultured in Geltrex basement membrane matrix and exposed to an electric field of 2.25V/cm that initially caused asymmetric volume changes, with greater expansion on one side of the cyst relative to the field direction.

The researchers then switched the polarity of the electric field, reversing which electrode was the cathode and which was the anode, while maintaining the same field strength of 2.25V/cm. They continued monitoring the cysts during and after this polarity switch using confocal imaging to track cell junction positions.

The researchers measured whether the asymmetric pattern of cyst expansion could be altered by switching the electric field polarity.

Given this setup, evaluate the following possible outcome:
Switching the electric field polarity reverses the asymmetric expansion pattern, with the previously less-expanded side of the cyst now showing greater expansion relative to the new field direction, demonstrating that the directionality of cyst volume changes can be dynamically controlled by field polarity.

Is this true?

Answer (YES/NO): YES